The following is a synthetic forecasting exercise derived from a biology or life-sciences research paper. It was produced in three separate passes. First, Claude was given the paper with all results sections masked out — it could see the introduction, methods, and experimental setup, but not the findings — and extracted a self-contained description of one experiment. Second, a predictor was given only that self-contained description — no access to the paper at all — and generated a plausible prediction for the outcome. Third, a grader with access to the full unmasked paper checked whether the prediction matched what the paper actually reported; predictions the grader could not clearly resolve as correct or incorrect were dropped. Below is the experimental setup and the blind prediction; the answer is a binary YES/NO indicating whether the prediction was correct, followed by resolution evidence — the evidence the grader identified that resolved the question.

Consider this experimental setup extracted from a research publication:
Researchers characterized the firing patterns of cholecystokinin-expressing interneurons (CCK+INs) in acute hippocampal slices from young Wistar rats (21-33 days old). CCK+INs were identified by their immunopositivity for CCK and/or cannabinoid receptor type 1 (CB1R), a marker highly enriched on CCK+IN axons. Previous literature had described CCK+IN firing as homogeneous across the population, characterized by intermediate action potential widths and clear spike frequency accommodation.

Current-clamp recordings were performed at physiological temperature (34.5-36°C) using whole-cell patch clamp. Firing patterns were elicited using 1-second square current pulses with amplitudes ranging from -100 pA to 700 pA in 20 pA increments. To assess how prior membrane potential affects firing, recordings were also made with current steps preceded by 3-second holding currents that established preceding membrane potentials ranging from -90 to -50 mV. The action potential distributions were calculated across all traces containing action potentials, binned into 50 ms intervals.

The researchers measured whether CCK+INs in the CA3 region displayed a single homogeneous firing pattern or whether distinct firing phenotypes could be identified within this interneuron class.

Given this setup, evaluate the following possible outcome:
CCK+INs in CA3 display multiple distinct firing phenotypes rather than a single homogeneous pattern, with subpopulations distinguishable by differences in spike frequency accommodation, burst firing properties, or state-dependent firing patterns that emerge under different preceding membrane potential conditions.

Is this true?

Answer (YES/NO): YES